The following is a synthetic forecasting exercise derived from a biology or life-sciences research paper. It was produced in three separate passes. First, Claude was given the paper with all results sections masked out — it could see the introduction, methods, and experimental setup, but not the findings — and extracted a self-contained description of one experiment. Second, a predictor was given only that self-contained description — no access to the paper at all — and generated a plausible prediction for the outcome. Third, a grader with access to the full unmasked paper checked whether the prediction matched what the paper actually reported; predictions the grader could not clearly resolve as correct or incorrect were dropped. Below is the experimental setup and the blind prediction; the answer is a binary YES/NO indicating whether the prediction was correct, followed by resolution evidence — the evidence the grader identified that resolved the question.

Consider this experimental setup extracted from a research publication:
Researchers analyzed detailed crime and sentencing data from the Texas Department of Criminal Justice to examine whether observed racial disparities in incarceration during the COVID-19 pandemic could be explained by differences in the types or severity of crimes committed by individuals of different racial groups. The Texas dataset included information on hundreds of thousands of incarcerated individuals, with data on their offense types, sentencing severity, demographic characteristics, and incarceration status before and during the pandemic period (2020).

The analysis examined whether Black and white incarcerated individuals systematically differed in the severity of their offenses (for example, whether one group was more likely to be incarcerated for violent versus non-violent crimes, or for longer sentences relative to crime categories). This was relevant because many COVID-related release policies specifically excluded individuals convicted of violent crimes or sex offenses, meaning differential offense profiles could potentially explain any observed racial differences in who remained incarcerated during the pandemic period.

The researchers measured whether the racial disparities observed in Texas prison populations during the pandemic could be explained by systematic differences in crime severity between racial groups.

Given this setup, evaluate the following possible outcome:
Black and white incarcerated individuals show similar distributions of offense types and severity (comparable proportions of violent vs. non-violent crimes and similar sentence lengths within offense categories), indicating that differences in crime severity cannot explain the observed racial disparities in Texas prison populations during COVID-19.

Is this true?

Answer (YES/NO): NO